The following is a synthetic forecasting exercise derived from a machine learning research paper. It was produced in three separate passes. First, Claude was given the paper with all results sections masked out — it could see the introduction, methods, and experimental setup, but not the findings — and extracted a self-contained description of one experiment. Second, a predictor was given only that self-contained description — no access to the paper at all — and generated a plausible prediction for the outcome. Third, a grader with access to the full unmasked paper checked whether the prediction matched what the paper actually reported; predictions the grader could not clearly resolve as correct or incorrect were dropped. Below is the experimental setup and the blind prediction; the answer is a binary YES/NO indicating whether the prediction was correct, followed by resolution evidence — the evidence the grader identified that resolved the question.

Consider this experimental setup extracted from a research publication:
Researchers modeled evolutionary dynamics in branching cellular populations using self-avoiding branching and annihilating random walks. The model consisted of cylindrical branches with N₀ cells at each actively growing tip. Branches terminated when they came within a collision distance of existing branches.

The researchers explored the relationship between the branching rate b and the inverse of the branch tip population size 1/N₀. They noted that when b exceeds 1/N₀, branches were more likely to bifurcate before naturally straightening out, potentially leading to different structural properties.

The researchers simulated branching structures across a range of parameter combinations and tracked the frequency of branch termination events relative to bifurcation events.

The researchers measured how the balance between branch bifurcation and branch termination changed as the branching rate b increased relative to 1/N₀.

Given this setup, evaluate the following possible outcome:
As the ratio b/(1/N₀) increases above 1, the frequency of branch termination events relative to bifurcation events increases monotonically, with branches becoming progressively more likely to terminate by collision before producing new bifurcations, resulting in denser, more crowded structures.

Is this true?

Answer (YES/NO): YES